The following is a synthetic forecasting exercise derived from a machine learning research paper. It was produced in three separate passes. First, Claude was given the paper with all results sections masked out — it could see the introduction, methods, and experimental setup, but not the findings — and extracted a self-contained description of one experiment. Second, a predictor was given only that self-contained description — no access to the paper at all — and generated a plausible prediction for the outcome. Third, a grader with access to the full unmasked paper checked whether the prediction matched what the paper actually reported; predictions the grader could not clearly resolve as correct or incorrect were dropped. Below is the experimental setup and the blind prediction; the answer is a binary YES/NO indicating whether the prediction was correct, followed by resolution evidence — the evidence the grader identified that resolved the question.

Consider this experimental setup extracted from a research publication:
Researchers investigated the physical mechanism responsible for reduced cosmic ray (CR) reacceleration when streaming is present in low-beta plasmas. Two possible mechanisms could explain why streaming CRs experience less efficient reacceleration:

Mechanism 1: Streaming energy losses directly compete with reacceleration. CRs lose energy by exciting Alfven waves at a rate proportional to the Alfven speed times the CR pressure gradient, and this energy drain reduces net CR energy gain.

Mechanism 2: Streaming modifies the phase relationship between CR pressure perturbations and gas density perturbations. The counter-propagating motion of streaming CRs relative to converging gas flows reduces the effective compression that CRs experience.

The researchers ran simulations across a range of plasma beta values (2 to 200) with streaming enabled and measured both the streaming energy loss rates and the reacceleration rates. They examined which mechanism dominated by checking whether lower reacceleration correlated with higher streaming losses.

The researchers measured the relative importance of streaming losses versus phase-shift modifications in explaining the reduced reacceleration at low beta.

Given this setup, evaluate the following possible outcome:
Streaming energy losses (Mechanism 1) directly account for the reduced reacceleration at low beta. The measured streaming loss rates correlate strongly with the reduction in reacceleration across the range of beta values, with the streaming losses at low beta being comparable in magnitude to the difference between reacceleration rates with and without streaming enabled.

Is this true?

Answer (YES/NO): NO